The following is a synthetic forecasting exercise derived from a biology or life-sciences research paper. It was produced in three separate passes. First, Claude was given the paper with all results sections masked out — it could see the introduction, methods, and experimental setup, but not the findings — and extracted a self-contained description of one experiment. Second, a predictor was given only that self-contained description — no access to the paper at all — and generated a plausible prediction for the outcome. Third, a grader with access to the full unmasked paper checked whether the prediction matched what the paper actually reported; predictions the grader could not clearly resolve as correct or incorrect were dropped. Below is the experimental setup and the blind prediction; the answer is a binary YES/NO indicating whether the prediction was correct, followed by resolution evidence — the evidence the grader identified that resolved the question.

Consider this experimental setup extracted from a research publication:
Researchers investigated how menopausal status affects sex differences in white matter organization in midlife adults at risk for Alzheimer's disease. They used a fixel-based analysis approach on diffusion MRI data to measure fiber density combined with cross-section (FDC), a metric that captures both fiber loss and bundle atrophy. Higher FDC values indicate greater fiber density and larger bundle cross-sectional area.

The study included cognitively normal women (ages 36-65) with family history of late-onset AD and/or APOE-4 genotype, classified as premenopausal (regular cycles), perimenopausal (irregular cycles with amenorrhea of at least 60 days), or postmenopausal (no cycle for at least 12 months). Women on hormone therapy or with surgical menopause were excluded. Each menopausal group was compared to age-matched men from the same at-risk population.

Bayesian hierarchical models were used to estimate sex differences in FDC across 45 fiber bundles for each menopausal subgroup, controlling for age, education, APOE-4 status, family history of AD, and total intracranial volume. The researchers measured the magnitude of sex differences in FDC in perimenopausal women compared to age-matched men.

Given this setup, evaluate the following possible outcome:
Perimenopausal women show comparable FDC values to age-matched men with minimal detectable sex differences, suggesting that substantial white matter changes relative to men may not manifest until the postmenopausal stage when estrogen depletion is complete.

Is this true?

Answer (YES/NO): YES